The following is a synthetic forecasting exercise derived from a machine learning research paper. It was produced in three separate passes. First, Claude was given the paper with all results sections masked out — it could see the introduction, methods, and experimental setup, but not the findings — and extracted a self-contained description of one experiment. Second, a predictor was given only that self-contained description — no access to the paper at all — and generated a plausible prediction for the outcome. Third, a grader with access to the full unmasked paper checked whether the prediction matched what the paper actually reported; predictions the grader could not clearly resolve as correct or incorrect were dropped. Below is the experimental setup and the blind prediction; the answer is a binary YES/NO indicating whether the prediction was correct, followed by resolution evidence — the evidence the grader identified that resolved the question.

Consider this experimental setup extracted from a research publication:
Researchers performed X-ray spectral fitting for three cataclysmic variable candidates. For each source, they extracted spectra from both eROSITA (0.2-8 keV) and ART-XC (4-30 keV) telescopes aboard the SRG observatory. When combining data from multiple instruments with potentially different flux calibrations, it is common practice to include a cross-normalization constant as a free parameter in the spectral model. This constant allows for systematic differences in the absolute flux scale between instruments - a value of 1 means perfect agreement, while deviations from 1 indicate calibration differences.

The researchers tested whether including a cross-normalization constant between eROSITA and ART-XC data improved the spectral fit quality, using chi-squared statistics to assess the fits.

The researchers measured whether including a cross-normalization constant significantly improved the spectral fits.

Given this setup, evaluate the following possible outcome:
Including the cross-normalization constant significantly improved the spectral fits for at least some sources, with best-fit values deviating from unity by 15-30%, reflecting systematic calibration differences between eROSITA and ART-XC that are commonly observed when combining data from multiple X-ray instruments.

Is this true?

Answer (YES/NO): NO